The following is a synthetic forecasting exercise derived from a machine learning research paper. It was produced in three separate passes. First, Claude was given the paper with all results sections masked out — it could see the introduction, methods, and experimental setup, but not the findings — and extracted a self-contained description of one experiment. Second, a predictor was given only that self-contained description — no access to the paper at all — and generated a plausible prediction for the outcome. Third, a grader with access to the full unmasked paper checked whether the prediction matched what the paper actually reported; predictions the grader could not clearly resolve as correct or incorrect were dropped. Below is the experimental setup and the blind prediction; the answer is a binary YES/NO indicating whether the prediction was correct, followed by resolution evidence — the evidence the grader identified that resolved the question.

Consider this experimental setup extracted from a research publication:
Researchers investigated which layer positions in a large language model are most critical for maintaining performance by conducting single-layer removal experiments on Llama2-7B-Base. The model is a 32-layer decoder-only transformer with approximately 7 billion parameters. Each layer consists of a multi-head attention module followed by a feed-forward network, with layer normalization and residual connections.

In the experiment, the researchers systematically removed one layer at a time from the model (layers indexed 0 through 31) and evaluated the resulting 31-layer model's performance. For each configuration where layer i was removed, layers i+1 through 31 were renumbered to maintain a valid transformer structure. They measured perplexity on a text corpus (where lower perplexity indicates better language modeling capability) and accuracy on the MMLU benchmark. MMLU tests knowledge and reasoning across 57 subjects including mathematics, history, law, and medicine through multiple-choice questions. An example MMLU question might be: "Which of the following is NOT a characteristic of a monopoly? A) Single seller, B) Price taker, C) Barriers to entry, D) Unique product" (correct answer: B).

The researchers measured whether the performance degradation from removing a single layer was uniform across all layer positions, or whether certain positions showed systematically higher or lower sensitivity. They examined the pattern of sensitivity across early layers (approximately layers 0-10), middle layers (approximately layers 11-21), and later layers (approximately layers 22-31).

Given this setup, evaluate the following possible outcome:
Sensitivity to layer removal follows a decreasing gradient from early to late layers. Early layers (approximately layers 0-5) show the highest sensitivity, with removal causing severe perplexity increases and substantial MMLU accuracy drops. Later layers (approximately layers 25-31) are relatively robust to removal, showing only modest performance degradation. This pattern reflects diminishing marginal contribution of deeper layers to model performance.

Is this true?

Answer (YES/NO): NO